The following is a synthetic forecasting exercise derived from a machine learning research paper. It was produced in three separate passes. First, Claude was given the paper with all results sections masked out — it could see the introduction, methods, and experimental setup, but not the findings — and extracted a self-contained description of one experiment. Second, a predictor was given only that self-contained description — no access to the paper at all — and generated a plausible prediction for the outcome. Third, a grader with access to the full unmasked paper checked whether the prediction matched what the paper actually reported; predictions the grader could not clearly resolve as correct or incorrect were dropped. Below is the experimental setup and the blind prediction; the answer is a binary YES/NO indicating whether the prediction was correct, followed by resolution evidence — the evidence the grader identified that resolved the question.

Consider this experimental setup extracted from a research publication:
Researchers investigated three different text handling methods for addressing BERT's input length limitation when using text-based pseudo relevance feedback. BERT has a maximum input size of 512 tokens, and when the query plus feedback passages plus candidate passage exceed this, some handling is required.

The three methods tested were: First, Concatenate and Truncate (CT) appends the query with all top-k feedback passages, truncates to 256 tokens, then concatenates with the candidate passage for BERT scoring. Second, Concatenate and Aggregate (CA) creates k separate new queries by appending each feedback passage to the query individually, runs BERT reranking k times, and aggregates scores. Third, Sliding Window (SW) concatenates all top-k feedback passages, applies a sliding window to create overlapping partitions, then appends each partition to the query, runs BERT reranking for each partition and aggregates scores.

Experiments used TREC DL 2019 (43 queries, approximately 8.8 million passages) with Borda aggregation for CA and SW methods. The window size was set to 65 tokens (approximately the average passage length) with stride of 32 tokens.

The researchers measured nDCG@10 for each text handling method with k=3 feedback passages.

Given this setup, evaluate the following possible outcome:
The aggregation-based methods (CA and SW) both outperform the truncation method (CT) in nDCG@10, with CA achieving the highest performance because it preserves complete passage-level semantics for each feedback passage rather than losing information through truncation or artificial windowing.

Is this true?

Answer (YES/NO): NO